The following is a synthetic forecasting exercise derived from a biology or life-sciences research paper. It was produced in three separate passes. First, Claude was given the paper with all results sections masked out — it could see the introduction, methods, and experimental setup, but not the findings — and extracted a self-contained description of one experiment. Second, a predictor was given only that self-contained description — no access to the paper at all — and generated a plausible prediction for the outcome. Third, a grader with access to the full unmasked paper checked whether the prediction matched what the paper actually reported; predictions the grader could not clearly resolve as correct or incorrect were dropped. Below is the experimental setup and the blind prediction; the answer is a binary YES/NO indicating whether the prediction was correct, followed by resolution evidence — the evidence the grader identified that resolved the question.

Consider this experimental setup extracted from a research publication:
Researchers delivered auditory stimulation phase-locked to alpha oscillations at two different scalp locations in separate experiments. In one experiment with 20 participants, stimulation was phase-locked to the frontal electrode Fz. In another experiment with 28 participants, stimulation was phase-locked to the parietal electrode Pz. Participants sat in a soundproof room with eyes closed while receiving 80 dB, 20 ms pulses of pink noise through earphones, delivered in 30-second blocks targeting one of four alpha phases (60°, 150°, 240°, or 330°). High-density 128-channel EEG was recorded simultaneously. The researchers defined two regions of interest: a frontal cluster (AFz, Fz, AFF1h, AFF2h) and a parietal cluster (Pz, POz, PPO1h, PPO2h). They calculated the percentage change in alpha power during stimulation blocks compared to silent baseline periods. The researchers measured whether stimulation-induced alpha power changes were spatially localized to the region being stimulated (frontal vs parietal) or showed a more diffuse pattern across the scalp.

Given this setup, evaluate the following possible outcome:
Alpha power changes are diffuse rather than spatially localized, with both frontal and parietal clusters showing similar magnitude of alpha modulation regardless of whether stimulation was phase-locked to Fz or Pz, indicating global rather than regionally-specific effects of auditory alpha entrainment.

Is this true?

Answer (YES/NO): NO